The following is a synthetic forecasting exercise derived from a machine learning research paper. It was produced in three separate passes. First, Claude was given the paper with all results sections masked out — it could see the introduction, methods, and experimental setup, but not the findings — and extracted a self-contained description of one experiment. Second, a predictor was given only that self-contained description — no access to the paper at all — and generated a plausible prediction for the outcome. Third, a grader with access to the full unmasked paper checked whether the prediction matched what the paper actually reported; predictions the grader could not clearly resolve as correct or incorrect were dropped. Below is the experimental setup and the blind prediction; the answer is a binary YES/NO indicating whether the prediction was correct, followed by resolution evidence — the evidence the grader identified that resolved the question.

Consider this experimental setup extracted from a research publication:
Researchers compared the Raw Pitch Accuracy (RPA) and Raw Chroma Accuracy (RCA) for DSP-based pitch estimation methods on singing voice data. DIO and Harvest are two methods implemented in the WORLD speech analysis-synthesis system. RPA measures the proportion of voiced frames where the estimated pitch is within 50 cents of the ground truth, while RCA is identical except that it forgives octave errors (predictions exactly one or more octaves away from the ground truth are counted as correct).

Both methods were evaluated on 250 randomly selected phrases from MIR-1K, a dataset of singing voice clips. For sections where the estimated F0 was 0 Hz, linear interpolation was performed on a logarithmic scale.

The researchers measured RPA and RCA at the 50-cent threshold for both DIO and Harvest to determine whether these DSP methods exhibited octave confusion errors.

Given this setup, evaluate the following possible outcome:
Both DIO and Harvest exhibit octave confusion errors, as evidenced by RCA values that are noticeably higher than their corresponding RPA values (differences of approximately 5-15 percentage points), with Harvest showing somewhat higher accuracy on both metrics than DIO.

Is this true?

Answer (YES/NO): NO